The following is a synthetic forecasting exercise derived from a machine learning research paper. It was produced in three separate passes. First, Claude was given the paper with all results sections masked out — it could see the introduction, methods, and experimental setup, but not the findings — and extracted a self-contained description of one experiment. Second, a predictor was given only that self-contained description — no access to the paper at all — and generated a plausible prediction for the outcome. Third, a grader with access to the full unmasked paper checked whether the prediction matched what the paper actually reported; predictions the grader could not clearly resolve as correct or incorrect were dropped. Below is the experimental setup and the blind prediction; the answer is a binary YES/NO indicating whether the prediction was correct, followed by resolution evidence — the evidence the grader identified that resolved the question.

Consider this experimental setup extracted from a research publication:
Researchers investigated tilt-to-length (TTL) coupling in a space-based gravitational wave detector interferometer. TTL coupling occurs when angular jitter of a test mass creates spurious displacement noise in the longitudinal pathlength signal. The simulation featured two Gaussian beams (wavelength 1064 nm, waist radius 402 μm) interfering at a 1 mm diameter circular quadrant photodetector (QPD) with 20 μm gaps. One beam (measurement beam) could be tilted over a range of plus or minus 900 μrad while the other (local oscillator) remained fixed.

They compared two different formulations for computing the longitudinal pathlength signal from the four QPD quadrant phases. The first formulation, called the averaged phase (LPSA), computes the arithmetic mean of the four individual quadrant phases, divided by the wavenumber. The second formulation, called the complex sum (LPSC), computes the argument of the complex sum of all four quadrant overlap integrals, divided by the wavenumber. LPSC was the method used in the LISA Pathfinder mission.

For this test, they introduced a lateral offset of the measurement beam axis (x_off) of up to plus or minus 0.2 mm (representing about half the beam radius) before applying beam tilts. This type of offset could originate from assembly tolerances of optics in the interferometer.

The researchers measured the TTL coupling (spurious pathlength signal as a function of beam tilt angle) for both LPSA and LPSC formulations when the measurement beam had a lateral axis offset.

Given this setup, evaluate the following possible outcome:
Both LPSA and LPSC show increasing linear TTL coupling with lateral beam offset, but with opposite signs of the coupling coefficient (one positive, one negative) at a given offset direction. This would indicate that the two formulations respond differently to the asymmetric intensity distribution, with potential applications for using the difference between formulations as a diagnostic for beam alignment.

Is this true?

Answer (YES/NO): NO